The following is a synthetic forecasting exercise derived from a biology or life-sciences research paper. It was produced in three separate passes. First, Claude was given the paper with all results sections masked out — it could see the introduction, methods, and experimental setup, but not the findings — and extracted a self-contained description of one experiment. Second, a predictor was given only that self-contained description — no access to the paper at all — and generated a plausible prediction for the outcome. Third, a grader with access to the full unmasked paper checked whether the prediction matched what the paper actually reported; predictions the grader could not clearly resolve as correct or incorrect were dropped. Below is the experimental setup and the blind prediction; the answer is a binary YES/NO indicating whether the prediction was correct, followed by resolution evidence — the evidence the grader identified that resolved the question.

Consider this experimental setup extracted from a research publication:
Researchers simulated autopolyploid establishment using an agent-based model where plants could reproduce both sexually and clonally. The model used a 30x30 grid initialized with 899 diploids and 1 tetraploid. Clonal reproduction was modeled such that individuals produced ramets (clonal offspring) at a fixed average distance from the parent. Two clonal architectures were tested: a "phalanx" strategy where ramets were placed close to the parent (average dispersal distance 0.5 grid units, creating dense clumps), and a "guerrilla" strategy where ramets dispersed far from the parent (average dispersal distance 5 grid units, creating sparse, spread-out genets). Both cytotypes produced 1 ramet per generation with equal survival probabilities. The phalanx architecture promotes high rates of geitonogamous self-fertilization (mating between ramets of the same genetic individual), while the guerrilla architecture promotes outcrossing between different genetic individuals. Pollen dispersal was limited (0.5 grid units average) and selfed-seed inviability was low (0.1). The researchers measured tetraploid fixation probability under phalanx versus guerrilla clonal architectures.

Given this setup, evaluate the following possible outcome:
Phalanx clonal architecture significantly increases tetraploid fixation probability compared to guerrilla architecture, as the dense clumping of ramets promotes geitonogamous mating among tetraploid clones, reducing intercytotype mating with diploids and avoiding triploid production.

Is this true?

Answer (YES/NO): NO